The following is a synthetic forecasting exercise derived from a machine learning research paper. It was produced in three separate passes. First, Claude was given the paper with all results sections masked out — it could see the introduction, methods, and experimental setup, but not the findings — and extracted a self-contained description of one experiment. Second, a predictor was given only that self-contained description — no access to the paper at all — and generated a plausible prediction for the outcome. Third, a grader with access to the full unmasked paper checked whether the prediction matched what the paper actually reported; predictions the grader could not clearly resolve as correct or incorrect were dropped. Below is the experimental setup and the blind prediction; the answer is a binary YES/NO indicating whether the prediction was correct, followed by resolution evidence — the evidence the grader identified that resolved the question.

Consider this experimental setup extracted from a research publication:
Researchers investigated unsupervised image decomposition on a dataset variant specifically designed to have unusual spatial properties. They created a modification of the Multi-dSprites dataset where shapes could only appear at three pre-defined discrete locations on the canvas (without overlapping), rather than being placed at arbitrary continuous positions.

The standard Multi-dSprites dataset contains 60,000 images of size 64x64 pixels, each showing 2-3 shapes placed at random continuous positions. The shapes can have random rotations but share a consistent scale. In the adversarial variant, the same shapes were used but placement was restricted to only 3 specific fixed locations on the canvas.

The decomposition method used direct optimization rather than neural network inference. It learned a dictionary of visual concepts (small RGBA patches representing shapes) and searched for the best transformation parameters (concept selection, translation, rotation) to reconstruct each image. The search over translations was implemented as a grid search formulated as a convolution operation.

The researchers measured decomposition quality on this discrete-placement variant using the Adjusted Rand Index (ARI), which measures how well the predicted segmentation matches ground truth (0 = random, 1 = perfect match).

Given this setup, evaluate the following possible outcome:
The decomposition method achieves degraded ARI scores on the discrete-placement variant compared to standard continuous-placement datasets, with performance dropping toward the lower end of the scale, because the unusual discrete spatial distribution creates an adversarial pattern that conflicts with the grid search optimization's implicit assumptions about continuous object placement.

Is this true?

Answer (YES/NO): NO